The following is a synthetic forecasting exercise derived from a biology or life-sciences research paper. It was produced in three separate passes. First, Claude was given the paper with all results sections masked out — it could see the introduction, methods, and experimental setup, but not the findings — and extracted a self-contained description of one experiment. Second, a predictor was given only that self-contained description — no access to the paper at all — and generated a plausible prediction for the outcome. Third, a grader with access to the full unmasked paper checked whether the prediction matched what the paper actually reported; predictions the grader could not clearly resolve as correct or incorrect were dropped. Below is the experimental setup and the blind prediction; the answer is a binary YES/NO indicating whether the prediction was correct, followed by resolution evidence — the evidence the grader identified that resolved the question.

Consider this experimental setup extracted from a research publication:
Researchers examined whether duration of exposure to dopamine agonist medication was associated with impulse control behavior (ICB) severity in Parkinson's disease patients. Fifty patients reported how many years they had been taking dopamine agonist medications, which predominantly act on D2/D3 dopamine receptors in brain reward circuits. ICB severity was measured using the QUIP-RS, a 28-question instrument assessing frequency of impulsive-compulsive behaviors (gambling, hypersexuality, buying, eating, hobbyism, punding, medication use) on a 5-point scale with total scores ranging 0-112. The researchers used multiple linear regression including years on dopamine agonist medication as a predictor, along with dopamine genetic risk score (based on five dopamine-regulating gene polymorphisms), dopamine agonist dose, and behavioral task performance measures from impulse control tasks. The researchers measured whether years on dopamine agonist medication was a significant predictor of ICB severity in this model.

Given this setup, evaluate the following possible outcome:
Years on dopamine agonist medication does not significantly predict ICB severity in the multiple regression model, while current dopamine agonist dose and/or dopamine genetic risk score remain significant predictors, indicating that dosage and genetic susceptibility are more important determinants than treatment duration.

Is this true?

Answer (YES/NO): NO